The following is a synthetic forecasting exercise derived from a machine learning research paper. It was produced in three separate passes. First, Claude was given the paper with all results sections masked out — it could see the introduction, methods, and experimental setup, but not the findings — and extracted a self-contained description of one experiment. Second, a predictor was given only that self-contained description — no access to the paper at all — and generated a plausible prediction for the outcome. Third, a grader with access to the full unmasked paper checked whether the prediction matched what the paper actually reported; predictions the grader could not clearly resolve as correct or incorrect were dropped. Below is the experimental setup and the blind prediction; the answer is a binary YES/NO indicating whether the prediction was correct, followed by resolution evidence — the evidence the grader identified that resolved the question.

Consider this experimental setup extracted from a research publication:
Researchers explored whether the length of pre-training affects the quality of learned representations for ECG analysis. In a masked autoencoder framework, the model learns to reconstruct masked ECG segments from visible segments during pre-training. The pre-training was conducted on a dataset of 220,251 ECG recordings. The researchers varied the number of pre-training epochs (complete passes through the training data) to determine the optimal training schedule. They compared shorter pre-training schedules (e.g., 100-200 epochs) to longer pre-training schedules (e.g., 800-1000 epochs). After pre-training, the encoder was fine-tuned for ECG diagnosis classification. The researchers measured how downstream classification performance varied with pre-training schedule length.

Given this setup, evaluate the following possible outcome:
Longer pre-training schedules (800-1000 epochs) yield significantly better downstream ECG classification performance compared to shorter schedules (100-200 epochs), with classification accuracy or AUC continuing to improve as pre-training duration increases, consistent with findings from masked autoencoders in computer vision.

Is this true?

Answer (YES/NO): NO